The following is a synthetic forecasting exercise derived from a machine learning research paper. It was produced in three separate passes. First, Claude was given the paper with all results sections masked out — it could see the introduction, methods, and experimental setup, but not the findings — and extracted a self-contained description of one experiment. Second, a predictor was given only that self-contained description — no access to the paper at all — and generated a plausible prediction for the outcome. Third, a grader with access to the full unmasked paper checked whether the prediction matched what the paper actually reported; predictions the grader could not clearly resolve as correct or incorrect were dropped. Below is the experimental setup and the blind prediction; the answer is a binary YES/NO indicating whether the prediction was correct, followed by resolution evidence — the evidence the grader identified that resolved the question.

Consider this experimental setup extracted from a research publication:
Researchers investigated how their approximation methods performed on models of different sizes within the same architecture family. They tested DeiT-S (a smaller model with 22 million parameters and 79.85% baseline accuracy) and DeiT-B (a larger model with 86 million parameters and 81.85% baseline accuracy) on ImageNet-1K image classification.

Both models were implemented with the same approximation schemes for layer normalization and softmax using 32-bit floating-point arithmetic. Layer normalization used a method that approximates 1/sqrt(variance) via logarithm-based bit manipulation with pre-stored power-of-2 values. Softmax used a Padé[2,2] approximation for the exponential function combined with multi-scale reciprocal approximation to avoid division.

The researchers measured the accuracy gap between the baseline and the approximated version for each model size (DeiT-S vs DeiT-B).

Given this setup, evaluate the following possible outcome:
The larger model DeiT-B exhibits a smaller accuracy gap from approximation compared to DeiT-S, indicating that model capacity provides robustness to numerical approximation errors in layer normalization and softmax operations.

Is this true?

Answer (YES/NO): YES